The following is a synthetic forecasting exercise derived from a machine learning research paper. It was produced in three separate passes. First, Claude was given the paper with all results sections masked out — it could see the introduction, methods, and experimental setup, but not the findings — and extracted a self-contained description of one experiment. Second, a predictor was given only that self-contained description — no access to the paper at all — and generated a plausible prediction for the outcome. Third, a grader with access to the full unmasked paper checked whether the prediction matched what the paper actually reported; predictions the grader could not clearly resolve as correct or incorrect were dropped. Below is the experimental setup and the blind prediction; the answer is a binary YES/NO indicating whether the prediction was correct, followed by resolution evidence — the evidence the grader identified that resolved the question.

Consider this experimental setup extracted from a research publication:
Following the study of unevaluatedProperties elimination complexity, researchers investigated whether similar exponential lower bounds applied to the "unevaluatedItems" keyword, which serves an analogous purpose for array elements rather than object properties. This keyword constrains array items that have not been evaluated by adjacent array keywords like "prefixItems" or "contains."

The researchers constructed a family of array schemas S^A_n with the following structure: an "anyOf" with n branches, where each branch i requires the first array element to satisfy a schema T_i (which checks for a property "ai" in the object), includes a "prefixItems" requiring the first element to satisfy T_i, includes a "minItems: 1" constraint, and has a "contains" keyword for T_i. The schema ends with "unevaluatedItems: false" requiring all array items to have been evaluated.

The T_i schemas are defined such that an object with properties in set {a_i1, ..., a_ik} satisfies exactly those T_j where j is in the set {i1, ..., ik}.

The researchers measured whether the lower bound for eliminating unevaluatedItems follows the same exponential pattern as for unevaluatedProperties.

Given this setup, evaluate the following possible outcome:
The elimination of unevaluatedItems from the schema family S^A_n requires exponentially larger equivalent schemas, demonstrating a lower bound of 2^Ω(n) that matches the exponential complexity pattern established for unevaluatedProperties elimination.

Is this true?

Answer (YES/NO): YES